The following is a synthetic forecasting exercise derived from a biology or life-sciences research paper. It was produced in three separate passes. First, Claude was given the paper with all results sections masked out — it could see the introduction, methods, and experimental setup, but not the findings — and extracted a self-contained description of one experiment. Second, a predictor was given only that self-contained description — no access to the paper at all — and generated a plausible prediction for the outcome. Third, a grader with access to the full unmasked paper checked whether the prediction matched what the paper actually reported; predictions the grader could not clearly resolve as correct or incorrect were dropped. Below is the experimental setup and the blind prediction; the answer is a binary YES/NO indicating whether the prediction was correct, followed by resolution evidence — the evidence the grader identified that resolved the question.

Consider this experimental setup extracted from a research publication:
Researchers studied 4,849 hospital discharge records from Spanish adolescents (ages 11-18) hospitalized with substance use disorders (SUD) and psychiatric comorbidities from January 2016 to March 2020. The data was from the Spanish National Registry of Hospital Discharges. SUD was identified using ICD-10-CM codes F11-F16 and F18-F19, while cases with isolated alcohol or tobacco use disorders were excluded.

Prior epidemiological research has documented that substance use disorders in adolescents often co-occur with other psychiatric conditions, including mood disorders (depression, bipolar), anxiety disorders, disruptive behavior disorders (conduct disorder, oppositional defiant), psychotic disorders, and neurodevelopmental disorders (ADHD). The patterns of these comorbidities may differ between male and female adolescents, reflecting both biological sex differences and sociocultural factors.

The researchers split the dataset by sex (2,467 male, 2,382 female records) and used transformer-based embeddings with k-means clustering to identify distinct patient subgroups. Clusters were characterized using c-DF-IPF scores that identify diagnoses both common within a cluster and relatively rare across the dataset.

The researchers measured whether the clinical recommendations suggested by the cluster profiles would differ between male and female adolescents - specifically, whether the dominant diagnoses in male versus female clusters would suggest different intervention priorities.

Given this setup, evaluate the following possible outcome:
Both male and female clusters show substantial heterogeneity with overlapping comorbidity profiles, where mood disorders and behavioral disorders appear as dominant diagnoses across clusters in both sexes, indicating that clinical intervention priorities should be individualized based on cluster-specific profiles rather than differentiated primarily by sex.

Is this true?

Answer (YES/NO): NO